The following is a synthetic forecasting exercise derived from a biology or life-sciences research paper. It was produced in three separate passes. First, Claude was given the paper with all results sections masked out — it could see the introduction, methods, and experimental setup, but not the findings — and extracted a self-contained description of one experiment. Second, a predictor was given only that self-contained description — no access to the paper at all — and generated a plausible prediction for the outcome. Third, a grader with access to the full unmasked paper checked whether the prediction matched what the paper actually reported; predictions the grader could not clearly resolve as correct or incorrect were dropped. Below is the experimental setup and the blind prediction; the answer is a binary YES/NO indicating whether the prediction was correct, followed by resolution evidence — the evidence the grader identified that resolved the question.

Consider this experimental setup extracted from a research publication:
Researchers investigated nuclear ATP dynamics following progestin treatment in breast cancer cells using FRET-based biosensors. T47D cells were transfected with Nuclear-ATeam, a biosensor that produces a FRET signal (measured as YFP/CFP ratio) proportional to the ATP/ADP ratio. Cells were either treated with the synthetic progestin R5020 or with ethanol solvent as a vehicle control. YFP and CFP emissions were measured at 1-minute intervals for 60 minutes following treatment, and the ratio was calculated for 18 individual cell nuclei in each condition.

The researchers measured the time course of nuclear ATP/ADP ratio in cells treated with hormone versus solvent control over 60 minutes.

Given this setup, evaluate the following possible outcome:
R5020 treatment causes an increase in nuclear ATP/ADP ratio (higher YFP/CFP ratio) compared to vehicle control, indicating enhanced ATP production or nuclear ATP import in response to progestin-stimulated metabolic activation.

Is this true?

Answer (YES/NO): YES